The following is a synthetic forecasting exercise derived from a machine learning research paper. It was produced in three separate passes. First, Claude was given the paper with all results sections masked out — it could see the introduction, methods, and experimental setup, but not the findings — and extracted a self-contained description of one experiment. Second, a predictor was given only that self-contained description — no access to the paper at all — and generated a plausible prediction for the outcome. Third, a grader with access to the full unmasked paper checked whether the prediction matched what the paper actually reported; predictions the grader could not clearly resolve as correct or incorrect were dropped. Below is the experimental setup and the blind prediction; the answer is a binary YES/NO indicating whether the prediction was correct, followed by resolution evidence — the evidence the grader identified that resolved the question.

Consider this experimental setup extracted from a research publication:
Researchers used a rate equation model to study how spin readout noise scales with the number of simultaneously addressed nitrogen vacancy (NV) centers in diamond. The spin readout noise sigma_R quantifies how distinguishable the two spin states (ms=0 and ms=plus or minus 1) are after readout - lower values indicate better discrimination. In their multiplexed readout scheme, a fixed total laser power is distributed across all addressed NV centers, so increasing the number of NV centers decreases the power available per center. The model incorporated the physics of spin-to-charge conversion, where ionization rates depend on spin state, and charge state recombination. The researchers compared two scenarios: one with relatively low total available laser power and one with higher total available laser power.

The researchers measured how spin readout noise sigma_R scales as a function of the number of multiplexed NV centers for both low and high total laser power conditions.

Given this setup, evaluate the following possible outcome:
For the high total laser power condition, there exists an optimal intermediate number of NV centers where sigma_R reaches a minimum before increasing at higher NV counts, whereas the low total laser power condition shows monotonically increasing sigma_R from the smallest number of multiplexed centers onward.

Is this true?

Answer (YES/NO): YES